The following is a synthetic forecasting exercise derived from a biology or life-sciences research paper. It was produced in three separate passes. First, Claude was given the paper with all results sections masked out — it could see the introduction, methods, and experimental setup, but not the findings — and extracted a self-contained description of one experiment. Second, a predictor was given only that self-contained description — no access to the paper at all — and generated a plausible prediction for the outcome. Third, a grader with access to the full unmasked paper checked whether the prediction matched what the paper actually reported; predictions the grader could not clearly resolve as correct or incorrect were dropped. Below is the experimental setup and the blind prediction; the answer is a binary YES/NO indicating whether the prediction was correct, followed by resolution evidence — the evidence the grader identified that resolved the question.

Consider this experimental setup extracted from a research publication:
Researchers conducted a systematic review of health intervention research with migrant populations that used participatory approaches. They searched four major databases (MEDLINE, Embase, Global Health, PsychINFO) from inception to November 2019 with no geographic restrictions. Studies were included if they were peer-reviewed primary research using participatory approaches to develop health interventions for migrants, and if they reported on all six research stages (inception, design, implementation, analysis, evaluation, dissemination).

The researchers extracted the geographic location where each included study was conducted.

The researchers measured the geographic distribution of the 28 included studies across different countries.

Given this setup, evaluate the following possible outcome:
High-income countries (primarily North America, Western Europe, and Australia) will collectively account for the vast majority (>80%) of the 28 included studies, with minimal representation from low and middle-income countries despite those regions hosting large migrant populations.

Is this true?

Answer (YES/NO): YES